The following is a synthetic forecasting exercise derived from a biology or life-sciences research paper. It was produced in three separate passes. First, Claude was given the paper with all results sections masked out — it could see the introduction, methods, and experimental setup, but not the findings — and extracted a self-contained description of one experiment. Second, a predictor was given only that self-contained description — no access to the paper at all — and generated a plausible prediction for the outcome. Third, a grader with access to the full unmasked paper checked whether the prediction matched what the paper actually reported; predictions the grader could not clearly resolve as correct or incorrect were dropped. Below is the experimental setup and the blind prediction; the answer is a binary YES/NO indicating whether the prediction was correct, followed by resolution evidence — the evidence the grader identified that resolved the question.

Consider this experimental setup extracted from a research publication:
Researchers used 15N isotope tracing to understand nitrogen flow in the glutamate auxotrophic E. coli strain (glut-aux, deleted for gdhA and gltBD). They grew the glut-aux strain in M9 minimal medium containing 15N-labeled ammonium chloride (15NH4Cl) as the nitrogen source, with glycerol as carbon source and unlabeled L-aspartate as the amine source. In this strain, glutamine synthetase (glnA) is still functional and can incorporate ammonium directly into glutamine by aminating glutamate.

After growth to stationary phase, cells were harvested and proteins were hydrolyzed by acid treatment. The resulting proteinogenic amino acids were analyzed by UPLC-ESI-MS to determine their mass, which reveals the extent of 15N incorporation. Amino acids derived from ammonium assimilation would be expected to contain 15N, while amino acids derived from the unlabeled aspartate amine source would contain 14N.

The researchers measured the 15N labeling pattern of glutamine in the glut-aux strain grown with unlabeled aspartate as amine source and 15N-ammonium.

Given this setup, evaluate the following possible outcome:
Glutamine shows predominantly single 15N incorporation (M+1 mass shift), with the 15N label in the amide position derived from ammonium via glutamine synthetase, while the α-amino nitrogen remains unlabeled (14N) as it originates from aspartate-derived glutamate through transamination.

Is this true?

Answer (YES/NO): YES